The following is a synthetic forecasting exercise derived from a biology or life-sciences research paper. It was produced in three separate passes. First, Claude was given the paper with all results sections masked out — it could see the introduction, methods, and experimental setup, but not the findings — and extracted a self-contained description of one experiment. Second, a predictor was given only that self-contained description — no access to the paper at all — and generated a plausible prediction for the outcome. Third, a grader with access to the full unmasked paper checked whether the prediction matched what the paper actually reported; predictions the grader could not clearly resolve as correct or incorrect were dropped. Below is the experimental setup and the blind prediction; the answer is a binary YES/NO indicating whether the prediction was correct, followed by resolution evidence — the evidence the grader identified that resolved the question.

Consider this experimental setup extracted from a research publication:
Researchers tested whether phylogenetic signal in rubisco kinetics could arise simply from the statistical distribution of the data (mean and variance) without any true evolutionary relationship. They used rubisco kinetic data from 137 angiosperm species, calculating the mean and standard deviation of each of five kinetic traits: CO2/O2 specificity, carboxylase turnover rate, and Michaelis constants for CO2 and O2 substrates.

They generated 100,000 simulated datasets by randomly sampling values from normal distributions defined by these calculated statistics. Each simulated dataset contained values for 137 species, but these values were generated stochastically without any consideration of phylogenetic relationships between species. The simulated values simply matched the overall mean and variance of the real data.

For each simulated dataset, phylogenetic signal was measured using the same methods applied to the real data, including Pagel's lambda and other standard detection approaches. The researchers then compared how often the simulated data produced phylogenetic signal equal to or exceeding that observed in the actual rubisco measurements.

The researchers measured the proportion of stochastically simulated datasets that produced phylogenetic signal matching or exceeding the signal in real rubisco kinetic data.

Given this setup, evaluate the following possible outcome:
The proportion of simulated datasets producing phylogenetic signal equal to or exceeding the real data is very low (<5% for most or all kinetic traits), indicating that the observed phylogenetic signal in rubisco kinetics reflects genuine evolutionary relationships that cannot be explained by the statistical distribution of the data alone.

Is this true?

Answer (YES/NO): YES